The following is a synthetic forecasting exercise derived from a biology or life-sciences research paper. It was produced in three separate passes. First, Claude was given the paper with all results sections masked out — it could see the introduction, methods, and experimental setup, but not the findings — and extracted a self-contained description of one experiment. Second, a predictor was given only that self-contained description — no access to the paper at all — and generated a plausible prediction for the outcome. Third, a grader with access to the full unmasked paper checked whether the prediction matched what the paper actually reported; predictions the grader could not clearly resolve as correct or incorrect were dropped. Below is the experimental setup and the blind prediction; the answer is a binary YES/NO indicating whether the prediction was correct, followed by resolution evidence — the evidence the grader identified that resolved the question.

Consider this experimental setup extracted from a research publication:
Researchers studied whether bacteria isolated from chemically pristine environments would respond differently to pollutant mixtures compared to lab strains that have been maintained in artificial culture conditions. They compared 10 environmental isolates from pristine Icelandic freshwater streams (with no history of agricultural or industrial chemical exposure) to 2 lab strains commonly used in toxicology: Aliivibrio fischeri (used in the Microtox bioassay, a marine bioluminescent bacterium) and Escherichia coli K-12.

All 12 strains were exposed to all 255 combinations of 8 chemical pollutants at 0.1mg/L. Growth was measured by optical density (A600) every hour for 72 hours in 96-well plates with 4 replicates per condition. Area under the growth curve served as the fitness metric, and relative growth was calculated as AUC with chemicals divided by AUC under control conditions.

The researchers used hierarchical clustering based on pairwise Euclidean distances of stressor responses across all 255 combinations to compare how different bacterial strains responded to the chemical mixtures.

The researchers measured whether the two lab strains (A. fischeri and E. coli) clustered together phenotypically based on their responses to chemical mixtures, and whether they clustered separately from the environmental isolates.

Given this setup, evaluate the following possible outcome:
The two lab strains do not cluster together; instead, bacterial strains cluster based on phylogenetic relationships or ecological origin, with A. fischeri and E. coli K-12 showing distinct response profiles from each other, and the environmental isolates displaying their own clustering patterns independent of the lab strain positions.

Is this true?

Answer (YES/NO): NO